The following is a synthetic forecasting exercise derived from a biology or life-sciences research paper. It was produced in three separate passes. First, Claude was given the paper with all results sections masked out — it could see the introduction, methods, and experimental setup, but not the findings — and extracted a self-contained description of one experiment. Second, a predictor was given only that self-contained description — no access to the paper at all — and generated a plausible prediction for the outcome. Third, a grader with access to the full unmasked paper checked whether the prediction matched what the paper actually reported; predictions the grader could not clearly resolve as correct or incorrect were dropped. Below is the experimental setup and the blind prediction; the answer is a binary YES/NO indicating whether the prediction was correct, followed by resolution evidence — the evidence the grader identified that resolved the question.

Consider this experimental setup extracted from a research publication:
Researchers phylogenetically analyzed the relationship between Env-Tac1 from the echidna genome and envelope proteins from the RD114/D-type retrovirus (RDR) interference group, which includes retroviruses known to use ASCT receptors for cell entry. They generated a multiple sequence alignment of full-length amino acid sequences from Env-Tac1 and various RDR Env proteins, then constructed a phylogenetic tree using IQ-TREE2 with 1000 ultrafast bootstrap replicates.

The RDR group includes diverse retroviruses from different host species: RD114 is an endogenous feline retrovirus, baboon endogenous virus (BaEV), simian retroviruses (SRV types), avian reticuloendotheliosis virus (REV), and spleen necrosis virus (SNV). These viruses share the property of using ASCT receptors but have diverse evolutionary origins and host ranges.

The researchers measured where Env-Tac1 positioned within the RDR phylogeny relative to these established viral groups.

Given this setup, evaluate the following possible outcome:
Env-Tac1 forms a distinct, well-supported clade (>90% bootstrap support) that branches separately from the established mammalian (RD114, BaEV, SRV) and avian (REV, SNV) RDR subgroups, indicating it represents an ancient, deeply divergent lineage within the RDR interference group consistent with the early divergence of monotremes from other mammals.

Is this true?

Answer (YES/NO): NO